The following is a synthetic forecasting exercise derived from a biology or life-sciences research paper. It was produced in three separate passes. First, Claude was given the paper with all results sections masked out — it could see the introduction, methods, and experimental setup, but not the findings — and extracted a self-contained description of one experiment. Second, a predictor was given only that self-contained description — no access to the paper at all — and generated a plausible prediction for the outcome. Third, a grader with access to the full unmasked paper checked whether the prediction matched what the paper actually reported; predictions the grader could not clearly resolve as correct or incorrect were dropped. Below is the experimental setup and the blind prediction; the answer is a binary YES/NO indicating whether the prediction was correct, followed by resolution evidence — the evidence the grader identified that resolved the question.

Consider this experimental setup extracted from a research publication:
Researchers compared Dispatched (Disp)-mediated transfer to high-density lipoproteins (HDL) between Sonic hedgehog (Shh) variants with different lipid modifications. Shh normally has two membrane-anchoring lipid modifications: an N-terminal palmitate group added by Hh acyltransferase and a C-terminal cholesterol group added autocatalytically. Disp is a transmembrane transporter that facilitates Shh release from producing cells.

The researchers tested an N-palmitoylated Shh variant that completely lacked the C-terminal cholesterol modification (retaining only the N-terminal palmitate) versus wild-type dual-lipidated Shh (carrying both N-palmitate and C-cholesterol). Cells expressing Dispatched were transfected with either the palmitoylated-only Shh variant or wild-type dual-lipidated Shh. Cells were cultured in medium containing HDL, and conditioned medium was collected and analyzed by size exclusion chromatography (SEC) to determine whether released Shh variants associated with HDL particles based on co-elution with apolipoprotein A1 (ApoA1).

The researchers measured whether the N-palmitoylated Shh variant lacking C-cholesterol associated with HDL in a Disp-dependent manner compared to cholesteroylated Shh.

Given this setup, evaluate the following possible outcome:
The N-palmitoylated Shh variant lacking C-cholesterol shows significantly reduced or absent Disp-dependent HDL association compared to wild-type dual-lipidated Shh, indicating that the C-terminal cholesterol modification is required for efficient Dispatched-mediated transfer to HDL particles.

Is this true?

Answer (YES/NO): YES